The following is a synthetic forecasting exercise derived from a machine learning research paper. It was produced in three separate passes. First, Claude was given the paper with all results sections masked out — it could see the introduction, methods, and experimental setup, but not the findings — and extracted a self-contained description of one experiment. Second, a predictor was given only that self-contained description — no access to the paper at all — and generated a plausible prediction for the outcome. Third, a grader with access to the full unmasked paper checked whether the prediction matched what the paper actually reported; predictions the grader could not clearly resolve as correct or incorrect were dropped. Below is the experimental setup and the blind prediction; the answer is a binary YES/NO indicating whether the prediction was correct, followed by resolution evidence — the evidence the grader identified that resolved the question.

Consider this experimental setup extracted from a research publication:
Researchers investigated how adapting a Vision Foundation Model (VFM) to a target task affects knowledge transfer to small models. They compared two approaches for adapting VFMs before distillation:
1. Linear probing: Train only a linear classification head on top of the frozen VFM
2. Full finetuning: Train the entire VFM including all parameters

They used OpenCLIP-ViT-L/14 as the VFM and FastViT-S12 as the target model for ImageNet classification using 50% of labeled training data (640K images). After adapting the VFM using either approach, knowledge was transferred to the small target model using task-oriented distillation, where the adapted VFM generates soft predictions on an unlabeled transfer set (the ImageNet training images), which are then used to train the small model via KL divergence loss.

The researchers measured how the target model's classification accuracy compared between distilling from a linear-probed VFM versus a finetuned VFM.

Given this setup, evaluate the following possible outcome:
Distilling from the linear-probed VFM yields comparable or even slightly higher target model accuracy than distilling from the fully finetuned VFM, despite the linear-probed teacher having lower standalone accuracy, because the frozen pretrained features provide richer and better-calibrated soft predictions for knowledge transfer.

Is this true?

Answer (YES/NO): NO